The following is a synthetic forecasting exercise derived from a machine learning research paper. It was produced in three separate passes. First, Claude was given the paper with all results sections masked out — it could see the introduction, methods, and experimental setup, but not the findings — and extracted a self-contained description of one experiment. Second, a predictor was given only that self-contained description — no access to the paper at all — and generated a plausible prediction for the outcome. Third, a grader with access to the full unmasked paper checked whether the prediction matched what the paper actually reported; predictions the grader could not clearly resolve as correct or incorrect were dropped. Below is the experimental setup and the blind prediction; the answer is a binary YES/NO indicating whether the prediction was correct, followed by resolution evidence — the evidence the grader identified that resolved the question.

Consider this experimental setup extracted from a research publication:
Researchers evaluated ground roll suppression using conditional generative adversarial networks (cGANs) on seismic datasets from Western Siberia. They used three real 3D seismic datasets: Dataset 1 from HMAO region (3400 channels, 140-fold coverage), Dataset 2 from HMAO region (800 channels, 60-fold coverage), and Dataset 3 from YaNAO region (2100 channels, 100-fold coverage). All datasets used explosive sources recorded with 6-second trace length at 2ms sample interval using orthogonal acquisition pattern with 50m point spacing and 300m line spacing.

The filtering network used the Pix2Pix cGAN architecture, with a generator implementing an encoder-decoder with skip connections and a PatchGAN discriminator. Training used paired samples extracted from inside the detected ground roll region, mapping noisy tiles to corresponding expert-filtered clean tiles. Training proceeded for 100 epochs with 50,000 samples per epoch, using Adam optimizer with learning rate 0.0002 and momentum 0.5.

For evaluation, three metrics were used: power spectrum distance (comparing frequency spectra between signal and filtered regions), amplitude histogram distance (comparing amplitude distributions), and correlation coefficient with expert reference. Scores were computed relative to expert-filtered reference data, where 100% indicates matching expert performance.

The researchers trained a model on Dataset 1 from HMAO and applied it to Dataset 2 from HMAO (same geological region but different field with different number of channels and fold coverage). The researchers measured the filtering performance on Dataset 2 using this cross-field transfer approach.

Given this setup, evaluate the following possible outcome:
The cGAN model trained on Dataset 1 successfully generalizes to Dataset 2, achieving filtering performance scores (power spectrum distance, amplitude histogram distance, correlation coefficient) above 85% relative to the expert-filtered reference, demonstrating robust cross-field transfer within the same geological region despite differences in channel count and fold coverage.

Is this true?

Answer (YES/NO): YES